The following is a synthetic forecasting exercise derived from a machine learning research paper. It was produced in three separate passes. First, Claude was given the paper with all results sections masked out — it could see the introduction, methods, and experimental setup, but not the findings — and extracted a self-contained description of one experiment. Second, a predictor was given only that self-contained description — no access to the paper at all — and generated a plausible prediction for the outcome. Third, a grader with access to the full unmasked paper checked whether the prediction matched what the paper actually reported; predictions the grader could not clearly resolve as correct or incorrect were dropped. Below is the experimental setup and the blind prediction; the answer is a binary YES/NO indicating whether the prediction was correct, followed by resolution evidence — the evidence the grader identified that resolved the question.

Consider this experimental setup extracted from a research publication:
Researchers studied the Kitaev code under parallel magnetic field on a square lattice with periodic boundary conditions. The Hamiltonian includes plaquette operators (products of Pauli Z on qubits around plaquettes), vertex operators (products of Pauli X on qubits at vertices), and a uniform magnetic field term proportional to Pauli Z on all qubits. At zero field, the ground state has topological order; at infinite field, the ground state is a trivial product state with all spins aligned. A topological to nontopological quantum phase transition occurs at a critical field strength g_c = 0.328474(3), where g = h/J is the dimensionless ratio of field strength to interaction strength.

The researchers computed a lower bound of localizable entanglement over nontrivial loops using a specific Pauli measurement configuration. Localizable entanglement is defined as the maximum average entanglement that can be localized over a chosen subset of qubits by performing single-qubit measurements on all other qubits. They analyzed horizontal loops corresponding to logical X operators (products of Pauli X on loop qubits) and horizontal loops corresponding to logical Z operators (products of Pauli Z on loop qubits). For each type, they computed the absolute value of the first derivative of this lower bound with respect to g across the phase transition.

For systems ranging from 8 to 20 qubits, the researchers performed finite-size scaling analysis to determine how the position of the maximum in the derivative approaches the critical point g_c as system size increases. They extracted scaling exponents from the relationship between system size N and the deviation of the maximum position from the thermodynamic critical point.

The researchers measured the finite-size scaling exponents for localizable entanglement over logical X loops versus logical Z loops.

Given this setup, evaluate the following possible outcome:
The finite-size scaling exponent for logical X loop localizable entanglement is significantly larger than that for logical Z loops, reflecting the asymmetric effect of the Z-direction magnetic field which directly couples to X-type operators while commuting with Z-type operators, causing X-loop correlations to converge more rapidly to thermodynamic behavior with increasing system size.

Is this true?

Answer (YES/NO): YES